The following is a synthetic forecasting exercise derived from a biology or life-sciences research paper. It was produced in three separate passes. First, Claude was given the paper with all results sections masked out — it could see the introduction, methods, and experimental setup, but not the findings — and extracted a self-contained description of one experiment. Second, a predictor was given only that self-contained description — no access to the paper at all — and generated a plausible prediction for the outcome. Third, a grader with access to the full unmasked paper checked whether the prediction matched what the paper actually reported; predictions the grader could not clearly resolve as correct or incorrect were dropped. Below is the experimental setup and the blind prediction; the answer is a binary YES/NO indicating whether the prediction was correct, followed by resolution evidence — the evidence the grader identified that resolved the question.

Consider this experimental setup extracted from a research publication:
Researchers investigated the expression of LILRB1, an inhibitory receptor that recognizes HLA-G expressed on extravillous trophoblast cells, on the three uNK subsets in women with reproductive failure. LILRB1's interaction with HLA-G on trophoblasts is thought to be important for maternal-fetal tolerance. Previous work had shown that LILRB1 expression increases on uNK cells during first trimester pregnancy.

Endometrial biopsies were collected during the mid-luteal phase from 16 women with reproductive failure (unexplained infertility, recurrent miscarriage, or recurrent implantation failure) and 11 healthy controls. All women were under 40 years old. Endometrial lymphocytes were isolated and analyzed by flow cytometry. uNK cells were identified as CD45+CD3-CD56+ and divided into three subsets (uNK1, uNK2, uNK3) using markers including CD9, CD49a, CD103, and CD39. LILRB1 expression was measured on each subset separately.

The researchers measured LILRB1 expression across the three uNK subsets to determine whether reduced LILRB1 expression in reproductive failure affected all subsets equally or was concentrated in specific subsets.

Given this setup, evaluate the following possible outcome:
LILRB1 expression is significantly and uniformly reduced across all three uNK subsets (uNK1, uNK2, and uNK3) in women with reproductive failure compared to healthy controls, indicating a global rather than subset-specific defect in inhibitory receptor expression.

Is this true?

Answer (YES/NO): NO